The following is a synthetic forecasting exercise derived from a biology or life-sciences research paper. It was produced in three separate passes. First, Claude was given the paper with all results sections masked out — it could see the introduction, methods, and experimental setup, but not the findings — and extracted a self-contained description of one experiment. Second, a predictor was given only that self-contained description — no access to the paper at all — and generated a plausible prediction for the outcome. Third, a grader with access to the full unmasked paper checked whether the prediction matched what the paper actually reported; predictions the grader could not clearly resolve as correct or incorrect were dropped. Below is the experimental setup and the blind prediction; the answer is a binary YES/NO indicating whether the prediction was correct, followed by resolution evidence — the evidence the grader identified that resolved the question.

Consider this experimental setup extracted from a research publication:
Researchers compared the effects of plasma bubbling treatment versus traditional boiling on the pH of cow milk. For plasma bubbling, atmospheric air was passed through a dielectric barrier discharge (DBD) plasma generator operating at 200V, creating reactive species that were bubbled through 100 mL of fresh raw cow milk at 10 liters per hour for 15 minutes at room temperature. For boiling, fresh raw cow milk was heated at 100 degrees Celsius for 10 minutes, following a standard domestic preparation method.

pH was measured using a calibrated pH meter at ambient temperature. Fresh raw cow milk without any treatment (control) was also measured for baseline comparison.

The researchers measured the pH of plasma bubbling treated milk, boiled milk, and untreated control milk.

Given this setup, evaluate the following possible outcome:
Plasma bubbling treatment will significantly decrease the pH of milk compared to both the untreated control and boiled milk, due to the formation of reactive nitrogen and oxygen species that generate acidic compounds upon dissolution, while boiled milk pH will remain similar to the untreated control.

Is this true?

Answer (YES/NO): NO